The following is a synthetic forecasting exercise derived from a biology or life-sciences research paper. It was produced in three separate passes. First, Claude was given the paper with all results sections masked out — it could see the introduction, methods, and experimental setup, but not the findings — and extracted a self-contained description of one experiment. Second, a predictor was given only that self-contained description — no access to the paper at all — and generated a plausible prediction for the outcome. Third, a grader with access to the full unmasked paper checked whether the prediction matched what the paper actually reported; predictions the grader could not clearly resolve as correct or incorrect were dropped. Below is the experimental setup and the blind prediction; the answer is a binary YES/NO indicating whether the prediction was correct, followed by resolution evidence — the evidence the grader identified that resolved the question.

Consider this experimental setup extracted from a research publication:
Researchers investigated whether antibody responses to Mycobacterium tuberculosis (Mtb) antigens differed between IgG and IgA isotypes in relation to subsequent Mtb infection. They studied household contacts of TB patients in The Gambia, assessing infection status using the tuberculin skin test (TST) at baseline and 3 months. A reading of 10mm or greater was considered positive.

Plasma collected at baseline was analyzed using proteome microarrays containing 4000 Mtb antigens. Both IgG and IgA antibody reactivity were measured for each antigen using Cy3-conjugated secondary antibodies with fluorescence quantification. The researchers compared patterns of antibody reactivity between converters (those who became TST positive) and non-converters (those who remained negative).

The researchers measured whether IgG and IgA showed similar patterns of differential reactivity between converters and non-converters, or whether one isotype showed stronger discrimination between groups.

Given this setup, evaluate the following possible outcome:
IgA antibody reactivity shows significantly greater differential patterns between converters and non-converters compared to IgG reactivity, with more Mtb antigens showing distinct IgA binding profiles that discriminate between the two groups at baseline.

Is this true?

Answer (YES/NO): NO